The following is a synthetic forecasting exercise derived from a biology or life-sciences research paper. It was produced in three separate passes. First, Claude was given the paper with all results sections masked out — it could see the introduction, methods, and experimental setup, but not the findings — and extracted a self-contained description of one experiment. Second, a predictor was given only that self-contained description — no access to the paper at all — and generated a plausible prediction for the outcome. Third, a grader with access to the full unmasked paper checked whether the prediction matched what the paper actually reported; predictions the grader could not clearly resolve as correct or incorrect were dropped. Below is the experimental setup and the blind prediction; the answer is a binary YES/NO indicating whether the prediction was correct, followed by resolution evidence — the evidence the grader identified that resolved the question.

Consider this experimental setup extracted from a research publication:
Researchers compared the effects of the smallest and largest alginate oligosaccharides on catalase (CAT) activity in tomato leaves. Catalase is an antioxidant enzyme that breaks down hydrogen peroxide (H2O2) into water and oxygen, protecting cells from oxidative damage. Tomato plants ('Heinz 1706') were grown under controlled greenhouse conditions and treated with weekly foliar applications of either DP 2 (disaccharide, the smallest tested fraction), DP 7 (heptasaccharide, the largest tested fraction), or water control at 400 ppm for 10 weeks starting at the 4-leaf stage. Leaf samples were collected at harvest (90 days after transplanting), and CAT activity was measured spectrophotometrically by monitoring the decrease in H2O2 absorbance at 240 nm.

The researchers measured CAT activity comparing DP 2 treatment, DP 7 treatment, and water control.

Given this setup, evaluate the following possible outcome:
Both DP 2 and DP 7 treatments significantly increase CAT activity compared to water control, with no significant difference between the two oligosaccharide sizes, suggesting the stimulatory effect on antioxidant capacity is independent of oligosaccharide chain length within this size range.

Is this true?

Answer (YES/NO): NO